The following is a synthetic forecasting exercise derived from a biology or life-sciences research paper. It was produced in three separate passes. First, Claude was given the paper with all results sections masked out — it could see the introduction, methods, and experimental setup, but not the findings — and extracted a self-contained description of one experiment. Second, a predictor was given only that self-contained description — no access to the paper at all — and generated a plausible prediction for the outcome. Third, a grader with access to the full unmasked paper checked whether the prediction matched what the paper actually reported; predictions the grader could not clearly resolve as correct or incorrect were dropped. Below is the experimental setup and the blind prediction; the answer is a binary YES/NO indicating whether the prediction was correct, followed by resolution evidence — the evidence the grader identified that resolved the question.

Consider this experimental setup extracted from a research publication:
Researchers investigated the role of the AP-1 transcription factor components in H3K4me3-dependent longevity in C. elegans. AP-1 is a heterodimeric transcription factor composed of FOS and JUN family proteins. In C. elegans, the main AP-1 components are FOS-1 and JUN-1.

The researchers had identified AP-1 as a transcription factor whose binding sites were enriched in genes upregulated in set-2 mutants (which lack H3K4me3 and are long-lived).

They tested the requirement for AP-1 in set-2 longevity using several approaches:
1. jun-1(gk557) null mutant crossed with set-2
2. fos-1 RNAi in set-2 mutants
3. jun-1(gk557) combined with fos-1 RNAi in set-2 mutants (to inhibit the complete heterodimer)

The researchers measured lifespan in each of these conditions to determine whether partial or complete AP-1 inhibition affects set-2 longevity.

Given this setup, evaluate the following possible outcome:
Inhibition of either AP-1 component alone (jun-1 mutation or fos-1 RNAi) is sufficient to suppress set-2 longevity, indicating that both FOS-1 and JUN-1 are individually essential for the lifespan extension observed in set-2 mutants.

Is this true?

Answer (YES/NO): NO